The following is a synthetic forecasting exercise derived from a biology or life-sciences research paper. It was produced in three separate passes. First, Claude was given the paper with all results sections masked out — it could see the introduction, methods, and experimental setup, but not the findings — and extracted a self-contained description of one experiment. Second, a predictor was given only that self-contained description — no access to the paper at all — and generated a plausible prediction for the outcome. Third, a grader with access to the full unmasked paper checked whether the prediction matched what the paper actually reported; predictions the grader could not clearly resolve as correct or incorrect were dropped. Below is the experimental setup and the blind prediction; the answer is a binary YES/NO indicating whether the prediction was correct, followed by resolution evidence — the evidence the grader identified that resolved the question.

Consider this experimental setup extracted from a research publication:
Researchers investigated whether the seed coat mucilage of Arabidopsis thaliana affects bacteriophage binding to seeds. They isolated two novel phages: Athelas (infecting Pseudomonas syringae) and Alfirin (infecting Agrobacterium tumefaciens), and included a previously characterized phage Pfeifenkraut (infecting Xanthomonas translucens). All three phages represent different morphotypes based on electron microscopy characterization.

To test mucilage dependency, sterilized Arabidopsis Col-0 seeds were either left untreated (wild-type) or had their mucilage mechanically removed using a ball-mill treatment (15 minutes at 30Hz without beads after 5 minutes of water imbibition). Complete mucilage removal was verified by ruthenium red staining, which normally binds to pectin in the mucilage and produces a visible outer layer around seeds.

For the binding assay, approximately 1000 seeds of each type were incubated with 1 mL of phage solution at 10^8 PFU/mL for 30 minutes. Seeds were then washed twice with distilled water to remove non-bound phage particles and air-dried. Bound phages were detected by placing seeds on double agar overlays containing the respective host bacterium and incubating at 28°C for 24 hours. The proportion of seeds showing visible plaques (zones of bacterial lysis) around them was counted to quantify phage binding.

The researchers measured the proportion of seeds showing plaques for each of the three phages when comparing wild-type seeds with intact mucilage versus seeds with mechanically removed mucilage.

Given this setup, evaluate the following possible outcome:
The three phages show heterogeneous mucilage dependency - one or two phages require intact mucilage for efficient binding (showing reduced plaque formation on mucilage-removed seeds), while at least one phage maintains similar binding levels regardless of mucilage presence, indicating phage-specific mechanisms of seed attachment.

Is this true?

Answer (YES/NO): YES